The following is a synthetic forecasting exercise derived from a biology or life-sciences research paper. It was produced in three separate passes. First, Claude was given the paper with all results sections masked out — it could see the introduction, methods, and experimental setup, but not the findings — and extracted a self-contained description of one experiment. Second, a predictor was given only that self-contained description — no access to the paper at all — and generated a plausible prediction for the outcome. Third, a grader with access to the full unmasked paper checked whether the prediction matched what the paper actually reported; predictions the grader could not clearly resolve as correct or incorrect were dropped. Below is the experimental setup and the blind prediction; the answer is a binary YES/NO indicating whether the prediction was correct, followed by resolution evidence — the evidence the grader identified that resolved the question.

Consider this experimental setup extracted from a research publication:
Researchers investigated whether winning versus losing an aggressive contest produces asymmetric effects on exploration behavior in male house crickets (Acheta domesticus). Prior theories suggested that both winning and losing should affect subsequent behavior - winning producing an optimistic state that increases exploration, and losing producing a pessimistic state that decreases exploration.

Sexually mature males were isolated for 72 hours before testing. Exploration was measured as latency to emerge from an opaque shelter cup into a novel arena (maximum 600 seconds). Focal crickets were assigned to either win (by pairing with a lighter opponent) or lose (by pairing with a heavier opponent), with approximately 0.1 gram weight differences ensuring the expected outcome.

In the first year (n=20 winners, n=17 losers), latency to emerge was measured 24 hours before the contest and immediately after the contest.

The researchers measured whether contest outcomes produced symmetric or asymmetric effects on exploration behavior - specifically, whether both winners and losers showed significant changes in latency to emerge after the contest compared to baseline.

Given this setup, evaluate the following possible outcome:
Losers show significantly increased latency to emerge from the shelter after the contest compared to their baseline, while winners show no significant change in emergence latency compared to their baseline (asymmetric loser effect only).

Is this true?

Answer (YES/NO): NO